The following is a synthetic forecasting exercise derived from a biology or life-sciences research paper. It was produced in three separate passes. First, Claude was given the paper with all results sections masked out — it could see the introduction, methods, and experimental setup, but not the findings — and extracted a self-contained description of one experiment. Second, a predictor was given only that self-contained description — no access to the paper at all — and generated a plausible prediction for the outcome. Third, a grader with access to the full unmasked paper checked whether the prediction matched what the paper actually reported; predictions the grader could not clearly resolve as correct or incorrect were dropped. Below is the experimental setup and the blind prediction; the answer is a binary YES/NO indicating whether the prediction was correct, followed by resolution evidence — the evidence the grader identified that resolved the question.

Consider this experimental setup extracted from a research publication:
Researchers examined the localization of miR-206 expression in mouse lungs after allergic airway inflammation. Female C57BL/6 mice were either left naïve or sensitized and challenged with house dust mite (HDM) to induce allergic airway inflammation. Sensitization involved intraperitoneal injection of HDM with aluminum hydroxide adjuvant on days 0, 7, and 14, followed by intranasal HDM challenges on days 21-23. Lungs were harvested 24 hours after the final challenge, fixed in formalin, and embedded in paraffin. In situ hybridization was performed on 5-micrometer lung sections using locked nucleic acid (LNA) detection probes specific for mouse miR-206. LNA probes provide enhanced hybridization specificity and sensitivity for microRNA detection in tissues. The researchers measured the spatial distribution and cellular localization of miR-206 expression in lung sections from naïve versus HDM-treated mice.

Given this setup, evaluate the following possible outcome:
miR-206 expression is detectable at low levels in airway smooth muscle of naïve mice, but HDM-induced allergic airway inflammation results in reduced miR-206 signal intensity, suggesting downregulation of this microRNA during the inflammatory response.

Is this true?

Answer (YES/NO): NO